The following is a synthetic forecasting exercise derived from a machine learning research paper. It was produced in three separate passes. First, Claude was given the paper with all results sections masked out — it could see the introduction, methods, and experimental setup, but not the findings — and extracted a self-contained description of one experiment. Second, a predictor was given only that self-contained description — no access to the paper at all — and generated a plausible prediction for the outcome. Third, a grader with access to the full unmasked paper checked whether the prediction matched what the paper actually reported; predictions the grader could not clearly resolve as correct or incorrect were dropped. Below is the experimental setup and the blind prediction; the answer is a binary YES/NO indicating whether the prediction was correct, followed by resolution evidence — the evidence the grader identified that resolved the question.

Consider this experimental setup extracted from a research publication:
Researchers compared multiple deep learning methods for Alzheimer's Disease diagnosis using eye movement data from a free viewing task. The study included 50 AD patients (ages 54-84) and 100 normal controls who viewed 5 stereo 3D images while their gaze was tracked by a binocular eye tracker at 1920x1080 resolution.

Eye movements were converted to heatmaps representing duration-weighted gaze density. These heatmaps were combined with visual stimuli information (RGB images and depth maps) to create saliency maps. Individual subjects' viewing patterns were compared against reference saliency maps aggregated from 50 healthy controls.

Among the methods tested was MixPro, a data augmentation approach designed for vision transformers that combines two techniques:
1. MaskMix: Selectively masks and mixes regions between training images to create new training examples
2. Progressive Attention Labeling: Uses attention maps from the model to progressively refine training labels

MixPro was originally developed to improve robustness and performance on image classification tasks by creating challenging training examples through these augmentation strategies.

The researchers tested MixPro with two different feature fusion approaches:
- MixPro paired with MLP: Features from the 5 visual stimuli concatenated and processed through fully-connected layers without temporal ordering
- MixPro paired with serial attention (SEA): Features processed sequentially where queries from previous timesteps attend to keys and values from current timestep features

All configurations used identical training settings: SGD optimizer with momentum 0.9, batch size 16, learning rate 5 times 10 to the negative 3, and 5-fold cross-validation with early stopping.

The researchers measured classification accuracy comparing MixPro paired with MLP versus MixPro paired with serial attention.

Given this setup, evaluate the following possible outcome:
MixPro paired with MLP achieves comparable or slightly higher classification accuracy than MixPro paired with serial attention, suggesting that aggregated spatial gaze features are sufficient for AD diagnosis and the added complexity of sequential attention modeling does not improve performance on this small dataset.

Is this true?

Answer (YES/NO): NO